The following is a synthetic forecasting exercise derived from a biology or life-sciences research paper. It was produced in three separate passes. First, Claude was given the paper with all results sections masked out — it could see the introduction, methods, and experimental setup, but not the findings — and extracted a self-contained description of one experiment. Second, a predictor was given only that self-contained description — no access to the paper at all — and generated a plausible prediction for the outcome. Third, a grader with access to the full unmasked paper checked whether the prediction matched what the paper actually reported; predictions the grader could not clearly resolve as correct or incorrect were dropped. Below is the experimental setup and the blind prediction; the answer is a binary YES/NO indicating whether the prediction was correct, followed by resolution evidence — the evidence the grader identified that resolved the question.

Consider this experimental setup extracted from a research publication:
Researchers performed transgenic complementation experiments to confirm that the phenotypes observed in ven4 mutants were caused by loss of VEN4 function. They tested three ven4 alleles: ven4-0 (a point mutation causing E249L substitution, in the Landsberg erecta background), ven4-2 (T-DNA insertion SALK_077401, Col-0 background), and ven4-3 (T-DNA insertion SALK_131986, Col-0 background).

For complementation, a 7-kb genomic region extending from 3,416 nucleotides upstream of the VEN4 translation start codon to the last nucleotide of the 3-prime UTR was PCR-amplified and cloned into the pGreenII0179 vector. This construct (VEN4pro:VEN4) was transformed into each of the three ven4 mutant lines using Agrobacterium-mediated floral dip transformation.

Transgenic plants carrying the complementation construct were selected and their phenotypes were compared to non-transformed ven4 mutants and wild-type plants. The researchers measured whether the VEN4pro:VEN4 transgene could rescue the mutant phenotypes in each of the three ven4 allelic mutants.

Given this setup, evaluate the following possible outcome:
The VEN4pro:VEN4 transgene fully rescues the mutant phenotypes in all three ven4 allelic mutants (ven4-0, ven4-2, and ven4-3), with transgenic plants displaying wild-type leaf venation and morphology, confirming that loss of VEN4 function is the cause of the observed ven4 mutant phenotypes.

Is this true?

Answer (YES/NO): YES